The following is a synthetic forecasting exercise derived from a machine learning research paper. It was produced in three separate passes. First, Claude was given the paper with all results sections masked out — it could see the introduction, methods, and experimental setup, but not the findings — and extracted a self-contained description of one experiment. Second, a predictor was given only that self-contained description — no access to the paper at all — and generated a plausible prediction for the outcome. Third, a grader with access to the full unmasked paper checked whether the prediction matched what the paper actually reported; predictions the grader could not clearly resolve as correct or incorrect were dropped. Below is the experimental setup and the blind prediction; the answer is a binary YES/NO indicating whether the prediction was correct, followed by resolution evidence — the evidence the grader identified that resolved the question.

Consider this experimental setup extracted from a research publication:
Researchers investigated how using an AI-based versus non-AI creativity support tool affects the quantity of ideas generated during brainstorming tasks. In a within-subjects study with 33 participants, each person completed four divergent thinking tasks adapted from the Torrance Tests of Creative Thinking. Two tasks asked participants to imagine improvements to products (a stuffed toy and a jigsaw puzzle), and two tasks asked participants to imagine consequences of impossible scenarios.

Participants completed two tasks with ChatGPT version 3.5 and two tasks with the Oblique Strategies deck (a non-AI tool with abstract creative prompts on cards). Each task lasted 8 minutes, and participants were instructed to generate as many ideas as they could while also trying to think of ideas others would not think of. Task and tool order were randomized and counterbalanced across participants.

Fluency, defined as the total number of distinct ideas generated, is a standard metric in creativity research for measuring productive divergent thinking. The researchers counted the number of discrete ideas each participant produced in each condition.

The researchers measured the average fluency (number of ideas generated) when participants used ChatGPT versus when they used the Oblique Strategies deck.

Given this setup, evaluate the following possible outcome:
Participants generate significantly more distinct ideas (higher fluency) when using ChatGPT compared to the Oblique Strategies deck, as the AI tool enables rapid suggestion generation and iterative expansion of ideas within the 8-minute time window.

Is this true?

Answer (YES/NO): YES